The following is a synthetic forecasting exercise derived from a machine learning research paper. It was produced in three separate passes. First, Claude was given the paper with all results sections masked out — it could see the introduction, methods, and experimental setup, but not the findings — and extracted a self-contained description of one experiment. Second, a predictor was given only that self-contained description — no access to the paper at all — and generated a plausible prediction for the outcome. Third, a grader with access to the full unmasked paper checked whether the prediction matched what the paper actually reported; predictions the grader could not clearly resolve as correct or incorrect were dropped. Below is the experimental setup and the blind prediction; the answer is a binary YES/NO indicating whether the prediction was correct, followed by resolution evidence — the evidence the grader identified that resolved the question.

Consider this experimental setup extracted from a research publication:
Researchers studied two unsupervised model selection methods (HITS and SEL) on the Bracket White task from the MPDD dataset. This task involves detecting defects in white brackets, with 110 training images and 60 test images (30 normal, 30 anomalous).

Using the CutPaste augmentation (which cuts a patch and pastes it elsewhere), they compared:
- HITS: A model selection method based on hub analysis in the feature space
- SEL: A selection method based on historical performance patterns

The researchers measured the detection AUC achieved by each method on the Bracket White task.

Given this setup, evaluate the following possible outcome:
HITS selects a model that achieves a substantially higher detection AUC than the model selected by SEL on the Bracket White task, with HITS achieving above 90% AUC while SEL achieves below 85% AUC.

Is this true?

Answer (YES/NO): NO